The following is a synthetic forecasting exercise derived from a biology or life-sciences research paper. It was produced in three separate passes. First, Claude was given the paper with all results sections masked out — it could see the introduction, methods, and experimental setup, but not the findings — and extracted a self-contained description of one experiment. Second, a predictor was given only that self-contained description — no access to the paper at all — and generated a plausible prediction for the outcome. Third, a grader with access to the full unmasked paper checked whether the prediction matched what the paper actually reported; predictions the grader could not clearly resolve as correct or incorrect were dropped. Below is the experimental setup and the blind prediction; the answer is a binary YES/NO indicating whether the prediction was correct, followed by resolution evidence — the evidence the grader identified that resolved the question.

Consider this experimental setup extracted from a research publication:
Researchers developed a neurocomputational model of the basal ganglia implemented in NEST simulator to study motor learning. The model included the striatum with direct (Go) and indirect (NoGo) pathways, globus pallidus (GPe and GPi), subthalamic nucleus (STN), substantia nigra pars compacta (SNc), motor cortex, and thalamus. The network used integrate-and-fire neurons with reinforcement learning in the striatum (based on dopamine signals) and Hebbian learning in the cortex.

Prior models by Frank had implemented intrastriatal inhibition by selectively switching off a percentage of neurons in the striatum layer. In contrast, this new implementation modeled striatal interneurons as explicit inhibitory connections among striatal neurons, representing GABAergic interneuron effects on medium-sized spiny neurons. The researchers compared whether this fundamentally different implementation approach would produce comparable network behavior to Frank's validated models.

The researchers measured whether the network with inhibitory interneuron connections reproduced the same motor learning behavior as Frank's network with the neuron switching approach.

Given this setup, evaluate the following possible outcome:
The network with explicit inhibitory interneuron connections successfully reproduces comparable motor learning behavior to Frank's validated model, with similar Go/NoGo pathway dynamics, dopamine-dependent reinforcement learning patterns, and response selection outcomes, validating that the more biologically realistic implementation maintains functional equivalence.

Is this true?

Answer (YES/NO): YES